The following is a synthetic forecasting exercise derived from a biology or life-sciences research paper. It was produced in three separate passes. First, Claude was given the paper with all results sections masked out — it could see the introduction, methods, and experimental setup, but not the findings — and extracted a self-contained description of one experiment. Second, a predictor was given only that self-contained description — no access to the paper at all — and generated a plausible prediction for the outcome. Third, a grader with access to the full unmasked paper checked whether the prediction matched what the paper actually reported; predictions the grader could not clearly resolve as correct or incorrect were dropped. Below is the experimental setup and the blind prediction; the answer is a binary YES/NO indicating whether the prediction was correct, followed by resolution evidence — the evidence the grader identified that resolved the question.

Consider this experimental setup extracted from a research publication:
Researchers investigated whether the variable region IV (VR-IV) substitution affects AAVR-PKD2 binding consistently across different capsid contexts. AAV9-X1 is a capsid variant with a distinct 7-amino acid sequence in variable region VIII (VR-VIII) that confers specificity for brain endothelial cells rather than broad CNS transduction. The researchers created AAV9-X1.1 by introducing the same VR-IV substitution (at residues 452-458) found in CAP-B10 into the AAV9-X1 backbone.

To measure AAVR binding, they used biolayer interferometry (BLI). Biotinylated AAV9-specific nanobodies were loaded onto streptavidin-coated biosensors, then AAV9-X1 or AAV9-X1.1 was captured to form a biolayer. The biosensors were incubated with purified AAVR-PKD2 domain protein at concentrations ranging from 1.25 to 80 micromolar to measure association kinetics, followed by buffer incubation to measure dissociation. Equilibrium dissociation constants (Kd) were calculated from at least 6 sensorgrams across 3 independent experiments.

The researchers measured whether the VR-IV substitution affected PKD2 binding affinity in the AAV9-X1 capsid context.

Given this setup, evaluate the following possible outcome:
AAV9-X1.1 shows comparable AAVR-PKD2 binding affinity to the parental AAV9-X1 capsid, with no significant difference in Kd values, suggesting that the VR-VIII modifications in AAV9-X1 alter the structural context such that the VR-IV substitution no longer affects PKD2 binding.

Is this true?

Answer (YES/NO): NO